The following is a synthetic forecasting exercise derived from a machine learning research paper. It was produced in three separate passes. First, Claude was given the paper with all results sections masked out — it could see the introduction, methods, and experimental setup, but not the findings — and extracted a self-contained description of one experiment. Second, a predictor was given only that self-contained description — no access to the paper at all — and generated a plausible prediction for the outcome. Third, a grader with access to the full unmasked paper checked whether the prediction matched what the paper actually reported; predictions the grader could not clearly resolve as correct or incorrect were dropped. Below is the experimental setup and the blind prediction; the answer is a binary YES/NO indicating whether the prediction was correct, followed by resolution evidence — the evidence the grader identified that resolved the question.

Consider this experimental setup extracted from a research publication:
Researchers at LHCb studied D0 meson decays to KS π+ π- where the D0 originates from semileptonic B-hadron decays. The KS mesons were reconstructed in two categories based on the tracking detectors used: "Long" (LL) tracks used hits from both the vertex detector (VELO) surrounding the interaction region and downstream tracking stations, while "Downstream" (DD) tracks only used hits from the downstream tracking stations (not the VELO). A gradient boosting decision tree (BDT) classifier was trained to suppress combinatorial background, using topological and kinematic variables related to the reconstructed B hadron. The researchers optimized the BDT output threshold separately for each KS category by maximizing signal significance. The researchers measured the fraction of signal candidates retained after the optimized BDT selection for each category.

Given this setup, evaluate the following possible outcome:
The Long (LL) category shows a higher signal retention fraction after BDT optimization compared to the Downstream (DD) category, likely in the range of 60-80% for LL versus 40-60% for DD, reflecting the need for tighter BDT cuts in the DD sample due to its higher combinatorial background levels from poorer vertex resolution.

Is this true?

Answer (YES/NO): NO